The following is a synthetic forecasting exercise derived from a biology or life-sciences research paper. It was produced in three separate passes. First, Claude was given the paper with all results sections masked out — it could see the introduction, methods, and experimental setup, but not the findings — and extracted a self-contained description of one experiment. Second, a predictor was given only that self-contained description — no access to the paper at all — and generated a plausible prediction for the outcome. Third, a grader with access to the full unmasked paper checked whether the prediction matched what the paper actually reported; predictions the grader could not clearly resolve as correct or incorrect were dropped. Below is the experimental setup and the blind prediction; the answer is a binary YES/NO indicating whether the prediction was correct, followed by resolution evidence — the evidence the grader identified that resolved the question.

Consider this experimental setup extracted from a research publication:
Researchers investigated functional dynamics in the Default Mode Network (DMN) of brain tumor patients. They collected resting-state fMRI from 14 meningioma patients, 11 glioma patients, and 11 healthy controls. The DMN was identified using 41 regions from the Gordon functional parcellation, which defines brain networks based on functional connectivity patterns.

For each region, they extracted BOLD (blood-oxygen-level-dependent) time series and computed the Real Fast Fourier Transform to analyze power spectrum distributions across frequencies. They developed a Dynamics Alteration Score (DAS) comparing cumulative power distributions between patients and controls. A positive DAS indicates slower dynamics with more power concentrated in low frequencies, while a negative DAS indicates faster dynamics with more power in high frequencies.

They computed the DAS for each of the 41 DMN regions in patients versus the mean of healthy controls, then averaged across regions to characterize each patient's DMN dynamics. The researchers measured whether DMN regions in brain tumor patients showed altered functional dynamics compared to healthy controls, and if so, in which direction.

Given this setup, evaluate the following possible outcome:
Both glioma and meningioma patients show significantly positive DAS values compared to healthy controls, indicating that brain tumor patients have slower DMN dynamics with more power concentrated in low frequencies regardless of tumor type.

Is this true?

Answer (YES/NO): NO